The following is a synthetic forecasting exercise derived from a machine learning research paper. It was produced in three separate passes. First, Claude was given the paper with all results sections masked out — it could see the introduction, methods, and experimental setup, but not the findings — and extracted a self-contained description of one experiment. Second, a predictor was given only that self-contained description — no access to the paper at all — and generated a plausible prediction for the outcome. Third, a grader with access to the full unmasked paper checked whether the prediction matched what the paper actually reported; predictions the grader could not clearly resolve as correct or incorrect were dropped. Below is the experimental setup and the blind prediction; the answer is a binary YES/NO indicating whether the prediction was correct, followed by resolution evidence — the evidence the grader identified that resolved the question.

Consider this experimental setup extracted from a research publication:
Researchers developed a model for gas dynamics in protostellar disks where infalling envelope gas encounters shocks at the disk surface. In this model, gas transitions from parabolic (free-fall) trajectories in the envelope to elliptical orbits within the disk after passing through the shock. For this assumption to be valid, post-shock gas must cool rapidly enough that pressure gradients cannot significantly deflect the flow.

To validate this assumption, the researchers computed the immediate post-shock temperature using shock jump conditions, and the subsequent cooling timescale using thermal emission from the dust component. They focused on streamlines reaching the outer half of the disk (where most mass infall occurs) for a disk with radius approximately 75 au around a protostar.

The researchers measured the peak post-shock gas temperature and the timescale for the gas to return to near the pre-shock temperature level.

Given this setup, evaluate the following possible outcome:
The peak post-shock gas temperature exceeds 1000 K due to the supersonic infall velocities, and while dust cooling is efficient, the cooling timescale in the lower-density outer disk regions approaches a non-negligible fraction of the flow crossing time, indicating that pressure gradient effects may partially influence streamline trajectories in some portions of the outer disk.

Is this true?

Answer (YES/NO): NO